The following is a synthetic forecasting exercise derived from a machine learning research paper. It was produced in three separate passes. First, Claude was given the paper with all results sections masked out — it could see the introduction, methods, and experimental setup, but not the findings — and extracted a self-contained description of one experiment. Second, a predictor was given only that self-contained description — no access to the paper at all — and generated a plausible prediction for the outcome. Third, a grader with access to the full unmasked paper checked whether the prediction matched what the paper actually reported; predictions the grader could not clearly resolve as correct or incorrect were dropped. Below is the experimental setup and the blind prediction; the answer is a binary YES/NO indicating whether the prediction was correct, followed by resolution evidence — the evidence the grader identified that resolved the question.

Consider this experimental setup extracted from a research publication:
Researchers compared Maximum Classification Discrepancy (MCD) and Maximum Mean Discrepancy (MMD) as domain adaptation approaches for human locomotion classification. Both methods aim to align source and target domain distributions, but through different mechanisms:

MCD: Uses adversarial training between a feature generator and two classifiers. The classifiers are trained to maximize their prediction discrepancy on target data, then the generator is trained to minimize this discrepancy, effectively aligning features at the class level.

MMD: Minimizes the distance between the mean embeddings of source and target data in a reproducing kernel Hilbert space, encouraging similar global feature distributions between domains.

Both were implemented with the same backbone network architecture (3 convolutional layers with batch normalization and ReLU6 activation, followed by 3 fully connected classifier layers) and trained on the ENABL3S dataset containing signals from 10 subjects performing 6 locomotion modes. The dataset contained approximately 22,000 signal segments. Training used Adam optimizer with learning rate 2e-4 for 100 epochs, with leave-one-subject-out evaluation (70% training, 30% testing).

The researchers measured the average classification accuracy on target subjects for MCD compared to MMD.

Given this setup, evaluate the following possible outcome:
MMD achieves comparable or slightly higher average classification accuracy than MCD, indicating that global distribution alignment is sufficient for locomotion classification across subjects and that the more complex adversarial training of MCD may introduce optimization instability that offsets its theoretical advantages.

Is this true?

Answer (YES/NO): NO